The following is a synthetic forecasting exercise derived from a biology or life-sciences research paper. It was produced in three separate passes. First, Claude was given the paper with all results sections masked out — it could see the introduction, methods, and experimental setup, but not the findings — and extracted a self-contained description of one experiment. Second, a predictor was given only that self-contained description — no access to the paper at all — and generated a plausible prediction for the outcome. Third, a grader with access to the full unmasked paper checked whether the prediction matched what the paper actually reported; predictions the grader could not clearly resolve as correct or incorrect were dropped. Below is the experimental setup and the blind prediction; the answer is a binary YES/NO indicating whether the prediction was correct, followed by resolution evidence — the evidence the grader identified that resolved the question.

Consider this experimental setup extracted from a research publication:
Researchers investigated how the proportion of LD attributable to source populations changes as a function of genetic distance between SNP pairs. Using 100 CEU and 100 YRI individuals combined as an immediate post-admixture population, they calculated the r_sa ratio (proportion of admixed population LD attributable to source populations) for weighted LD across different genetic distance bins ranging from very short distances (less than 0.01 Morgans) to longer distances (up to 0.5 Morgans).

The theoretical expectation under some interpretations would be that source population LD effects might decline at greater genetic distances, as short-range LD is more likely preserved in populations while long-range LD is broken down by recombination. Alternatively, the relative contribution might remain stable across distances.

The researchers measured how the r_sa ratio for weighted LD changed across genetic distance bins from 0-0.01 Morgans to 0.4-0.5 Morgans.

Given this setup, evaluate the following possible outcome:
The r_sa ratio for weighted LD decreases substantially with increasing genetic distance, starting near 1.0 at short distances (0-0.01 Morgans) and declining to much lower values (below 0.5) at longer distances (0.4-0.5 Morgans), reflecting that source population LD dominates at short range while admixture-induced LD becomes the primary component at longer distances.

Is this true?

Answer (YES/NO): NO